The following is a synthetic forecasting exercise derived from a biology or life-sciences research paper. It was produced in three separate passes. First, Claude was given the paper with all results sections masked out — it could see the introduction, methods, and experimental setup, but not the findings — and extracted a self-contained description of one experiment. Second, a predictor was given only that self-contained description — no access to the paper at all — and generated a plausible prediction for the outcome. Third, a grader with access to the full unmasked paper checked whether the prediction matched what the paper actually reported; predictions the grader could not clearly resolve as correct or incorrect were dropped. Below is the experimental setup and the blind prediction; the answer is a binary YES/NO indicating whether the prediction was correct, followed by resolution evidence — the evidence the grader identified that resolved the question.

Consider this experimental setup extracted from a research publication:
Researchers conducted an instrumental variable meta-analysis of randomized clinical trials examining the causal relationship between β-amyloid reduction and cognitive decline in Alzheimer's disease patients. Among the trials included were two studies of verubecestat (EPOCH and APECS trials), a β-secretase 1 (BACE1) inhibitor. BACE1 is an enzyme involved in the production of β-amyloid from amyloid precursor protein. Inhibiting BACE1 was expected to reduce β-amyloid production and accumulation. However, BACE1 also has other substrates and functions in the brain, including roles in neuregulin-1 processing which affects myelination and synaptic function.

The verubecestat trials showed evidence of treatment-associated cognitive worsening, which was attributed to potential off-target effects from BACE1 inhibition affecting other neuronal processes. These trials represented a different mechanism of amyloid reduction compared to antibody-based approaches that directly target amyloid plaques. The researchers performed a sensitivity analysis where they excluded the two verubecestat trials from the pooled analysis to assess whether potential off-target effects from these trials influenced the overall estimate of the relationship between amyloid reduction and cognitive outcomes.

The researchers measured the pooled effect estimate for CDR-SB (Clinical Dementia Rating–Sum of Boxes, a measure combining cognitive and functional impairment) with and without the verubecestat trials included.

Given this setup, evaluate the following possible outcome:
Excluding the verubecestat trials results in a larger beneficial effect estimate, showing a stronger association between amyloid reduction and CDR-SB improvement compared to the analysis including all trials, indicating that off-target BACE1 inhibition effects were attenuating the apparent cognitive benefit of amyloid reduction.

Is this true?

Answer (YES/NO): NO